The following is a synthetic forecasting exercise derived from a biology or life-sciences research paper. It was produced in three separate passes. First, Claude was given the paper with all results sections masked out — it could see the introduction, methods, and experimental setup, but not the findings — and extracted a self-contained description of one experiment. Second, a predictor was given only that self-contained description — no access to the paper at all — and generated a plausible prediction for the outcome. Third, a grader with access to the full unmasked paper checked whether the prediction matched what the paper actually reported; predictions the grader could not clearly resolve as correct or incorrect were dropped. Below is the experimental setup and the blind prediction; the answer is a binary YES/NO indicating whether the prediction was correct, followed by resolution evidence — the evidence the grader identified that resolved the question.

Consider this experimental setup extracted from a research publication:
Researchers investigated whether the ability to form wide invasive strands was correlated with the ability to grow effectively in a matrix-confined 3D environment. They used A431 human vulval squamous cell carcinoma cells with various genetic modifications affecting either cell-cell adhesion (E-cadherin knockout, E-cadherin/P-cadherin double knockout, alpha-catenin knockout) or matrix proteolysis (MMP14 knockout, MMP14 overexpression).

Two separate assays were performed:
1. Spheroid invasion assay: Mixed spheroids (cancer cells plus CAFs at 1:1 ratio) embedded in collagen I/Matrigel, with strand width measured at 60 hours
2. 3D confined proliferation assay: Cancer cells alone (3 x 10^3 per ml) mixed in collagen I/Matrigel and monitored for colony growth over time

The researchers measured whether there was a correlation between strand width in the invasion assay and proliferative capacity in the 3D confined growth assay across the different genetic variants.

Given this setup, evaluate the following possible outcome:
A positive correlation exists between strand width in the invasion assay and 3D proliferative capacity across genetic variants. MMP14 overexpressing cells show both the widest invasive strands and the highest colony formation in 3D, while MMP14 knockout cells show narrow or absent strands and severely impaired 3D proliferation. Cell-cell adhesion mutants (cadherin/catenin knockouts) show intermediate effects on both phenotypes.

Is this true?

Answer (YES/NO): NO